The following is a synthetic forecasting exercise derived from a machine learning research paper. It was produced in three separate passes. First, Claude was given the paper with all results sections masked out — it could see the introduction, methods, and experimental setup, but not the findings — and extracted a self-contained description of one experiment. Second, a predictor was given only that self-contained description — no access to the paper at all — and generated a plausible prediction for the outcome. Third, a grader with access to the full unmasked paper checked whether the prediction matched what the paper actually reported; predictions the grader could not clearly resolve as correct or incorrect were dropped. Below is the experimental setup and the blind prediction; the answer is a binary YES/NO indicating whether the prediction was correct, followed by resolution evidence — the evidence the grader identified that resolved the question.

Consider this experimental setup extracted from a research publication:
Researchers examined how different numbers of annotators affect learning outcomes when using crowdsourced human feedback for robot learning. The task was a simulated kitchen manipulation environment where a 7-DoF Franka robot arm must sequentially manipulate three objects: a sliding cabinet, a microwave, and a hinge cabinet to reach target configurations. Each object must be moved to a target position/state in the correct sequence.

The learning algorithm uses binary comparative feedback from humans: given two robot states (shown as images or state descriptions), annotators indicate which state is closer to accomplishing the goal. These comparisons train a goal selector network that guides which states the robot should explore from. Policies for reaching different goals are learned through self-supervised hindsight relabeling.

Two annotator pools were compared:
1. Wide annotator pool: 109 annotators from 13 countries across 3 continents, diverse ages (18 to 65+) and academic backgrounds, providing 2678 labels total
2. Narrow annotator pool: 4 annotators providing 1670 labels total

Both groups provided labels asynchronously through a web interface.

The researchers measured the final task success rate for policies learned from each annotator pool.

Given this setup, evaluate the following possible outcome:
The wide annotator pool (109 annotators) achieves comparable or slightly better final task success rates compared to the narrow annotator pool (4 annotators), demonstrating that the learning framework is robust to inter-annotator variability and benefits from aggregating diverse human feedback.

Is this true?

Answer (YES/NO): YES